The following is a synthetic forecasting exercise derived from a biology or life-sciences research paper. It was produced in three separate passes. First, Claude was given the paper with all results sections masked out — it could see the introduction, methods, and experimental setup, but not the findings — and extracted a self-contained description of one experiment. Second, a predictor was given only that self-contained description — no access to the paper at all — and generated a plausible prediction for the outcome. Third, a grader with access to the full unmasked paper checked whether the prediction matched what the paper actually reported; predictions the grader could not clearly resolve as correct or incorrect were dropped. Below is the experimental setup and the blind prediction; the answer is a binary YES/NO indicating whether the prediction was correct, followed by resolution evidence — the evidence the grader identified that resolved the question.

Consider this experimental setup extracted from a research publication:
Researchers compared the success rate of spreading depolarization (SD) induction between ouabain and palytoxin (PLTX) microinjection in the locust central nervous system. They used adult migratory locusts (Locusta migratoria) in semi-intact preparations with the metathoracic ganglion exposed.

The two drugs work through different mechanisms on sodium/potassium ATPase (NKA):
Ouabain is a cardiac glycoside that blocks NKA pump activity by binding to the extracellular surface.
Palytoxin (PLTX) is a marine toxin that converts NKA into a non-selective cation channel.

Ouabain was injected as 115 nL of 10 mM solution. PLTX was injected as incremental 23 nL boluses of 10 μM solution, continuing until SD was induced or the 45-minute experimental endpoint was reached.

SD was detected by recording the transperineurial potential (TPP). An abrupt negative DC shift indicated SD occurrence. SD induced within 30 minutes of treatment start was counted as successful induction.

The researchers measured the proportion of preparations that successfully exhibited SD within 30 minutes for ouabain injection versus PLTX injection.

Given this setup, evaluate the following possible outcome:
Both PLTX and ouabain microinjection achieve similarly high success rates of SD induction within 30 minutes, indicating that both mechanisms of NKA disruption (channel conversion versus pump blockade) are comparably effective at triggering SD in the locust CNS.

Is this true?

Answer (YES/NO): NO